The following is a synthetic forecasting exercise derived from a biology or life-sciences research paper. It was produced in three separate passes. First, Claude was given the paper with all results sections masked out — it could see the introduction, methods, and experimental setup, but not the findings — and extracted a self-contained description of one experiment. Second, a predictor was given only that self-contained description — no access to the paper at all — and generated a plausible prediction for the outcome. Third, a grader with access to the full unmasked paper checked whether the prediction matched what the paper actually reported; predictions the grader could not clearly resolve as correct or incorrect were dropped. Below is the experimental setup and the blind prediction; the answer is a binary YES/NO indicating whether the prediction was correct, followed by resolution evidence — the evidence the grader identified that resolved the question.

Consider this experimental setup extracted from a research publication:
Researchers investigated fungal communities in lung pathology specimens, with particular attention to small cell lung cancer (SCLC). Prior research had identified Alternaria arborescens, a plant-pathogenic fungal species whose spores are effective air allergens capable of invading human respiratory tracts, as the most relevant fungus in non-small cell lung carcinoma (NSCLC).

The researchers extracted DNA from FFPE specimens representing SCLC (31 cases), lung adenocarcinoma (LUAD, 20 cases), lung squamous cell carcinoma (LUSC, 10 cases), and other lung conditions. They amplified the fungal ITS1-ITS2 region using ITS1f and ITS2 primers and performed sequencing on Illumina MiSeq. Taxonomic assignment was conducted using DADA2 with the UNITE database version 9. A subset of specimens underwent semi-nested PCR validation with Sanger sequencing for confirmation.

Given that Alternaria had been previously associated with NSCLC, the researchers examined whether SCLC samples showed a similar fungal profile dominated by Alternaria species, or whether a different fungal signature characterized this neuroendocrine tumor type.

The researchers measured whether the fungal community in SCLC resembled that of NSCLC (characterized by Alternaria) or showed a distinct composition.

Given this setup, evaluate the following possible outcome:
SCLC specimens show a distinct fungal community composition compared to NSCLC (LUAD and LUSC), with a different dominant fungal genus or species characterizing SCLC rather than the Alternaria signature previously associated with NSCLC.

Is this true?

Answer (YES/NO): YES